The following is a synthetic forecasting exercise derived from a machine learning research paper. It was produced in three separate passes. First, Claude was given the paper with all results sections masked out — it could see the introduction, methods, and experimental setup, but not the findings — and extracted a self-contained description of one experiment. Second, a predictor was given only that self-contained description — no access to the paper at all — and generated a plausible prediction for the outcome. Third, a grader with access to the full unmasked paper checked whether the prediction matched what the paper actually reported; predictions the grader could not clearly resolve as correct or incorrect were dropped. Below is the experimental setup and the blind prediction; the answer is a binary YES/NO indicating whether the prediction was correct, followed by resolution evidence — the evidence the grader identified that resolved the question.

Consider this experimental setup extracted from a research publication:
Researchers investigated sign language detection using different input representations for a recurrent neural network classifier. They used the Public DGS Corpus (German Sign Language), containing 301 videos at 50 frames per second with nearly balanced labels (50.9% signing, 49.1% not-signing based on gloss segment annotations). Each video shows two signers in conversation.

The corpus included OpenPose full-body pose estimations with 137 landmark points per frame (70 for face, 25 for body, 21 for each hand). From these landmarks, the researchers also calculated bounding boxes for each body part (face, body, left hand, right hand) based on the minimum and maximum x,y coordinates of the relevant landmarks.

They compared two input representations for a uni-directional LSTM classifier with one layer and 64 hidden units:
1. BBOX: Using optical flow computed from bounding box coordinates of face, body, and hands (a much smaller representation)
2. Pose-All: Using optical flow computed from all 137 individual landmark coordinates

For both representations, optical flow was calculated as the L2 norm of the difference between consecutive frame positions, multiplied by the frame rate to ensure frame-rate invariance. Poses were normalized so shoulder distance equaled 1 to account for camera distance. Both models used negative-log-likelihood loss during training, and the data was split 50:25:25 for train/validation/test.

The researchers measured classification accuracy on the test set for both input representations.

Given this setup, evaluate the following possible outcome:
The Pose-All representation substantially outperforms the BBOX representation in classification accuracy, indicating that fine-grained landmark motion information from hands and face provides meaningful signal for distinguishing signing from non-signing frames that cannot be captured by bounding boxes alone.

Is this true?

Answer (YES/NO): NO